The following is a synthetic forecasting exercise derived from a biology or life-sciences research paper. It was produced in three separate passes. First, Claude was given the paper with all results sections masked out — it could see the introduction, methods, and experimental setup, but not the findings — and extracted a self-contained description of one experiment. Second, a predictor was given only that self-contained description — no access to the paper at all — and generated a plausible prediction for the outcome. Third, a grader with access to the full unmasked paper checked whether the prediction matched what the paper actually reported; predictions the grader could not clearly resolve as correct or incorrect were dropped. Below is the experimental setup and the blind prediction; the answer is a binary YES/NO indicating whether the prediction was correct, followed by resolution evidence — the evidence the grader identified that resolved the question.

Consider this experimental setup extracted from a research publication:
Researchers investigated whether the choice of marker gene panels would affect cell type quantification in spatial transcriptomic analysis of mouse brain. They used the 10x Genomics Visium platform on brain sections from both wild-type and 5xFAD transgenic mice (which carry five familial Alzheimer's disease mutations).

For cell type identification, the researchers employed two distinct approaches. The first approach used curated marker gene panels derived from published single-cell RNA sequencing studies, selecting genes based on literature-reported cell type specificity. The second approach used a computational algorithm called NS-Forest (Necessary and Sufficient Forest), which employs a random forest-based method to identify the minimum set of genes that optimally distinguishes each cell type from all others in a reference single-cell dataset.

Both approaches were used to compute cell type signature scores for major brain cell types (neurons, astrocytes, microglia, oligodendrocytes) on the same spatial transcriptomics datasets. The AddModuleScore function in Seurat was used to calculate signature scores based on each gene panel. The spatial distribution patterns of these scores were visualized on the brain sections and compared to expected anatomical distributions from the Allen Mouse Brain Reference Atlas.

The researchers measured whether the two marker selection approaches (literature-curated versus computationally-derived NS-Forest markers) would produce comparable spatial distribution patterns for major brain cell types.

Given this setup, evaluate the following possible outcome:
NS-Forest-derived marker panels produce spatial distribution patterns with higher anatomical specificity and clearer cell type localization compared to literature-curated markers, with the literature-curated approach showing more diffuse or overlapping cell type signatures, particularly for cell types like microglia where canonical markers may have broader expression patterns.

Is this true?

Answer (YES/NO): NO